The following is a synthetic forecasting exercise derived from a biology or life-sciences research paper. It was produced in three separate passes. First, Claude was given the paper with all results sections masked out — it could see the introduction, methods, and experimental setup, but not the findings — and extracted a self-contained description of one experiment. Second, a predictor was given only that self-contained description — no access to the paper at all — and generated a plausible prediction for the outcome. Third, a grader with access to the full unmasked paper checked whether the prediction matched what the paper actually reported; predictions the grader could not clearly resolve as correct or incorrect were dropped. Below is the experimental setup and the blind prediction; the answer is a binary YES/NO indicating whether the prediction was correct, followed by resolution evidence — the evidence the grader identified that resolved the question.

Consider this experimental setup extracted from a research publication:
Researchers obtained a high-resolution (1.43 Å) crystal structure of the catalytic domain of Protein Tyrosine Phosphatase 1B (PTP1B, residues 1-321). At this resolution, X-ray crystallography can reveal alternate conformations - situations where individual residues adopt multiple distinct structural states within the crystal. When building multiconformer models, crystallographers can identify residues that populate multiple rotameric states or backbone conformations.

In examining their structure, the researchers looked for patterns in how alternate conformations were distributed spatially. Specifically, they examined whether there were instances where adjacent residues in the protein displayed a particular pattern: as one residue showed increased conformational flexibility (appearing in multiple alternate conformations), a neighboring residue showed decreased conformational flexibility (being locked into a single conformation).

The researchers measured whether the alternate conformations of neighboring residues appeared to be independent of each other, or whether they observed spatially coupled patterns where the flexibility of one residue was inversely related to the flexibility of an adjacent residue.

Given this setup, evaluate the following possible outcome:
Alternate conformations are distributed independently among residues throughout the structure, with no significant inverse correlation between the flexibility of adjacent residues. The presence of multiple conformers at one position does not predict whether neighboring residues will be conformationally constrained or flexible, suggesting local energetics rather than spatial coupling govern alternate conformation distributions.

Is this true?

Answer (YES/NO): NO